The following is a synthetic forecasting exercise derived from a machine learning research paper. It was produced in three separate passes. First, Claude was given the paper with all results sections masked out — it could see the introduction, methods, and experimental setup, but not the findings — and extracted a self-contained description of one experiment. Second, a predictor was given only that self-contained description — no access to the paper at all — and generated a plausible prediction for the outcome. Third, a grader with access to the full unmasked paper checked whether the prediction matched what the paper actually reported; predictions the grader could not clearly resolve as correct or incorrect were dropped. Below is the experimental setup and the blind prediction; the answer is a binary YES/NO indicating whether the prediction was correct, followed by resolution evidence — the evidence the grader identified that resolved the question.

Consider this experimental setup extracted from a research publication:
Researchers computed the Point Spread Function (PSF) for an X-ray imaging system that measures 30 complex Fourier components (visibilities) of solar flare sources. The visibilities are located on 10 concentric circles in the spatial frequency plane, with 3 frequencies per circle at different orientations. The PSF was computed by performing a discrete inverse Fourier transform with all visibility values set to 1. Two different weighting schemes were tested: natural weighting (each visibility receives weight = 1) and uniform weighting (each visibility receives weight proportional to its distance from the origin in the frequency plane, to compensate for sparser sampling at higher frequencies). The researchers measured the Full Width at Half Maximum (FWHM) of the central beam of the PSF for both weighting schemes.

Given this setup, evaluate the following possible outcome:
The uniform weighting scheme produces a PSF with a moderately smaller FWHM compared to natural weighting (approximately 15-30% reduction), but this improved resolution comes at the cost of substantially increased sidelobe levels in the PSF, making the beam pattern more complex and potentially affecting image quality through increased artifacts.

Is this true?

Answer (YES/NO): NO